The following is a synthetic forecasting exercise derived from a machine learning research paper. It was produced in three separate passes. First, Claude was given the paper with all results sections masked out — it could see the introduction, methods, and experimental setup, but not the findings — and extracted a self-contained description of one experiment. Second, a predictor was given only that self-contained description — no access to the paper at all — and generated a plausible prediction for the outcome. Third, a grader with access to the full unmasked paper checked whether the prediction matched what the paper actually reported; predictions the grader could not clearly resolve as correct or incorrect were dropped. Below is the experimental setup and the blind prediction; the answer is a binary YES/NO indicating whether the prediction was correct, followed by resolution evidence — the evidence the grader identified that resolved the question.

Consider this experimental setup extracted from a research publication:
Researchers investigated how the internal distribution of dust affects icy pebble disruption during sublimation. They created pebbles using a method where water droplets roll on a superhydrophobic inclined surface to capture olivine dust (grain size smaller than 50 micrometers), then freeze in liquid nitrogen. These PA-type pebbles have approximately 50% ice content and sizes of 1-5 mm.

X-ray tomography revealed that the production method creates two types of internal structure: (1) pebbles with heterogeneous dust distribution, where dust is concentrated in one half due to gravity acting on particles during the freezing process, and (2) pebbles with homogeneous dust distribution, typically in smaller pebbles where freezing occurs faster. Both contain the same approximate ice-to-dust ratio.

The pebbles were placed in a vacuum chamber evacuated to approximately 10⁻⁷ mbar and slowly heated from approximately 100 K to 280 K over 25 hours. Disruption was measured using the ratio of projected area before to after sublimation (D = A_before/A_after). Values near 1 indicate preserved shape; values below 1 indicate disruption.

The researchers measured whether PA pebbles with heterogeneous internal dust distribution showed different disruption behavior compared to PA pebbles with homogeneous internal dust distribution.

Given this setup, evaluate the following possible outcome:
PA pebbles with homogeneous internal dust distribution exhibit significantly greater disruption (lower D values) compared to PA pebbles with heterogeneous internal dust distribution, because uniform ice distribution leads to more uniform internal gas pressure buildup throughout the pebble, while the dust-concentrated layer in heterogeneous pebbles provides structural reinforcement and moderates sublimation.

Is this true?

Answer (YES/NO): NO